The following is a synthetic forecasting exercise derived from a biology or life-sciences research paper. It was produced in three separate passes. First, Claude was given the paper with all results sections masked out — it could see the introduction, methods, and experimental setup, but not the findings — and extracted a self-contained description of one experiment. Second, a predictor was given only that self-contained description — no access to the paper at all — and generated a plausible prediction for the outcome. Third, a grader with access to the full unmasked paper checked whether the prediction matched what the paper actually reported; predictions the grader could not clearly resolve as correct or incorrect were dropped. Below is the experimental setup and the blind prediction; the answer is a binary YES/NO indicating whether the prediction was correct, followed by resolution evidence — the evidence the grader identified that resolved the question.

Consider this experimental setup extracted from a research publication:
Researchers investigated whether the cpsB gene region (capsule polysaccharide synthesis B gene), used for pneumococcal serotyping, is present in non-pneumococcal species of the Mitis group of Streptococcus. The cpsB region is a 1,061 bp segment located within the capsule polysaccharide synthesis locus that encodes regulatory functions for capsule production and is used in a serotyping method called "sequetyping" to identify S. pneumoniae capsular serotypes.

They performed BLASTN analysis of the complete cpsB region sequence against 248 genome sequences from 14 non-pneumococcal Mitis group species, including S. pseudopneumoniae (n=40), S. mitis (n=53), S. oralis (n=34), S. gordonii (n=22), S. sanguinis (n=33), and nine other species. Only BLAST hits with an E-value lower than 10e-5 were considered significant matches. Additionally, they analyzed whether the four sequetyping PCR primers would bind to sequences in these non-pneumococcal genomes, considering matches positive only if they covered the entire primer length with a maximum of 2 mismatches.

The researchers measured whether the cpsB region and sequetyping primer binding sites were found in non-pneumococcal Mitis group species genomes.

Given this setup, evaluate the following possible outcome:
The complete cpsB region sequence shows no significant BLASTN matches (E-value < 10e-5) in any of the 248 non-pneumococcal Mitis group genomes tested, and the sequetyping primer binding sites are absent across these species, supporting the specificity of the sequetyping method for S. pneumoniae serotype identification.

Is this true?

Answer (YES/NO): NO